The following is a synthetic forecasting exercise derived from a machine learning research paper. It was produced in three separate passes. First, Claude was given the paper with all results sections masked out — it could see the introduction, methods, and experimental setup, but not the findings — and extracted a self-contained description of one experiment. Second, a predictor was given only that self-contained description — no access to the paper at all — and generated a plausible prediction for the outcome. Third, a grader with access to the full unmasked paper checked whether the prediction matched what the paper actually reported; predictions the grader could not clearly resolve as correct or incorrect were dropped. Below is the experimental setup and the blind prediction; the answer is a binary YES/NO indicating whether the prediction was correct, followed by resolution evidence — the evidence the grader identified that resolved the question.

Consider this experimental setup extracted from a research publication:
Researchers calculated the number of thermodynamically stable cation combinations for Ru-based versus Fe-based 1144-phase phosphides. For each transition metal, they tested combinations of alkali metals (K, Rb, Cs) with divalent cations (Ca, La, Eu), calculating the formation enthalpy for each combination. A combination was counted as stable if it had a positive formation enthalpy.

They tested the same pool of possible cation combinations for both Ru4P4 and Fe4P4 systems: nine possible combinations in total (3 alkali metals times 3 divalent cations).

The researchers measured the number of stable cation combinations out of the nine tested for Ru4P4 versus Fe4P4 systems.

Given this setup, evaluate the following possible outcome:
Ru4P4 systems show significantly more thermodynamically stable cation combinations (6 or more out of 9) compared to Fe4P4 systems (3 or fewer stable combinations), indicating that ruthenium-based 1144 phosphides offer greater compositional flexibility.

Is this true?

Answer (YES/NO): NO